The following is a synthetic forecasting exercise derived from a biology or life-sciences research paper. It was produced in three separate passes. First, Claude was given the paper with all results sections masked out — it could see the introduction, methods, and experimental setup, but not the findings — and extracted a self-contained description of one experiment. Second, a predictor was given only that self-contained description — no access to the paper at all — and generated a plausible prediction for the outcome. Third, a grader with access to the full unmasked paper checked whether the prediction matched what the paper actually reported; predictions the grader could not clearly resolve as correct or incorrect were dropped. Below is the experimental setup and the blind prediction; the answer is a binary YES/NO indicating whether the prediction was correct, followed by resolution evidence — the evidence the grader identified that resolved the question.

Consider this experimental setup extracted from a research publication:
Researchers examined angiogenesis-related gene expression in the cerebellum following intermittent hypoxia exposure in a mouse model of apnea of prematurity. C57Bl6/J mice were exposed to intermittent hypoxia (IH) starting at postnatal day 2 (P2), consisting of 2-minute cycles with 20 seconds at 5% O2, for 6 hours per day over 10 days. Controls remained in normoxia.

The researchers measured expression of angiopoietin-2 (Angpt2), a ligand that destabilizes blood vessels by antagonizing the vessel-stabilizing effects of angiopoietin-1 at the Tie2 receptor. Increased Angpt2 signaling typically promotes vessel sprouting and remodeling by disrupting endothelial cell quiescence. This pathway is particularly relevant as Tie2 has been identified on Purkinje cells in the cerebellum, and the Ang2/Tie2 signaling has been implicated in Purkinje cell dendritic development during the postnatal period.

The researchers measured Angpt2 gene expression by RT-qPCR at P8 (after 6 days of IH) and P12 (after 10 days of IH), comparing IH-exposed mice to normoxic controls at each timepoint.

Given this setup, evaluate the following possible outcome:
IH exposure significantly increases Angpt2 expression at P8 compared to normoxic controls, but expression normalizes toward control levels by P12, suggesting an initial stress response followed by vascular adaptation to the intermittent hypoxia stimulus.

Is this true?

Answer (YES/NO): NO